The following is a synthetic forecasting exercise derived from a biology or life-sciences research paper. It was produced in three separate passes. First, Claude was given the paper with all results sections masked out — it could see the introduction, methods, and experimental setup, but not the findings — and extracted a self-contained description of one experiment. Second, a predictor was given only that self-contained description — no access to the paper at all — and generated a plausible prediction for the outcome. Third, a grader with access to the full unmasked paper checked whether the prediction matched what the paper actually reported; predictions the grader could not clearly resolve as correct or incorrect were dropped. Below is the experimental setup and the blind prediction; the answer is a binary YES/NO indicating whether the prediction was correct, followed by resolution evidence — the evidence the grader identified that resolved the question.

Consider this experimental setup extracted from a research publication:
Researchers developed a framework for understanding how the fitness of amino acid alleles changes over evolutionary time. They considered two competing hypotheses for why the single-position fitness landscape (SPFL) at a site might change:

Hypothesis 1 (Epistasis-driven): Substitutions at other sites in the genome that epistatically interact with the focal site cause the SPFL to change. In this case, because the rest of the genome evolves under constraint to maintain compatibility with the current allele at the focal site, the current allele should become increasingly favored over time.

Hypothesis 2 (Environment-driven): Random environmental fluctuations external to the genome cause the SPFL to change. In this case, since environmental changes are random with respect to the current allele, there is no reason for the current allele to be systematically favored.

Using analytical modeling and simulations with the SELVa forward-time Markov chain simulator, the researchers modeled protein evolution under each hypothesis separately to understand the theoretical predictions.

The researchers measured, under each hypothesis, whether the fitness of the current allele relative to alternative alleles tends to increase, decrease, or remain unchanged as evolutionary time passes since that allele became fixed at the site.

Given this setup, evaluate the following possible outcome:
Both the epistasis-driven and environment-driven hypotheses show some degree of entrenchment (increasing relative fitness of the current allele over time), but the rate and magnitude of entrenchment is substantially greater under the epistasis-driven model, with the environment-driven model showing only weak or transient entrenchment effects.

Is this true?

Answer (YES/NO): NO